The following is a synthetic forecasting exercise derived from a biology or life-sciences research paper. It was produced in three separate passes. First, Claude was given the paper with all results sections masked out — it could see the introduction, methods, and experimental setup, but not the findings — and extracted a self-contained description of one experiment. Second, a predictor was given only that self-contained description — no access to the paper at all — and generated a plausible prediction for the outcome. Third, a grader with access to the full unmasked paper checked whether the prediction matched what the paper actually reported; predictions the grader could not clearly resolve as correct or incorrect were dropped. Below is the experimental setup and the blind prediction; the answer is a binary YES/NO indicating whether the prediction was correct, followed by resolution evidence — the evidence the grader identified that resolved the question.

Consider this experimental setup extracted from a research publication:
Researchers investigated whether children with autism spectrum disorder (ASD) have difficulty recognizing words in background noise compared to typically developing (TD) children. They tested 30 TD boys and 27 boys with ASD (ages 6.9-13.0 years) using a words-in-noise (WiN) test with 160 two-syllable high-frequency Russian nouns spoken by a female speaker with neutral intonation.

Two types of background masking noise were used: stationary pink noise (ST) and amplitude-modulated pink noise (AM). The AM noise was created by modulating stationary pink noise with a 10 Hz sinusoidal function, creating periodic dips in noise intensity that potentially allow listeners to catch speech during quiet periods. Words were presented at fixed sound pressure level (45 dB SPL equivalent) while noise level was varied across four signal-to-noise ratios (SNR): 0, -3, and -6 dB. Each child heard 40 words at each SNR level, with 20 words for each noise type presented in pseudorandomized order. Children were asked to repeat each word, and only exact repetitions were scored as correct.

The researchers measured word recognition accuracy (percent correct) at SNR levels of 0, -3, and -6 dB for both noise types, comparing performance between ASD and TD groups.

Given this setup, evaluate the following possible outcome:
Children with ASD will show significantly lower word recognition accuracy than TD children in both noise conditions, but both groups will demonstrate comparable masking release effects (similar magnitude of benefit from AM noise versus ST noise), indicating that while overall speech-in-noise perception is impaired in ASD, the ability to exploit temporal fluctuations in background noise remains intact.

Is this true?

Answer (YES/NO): NO